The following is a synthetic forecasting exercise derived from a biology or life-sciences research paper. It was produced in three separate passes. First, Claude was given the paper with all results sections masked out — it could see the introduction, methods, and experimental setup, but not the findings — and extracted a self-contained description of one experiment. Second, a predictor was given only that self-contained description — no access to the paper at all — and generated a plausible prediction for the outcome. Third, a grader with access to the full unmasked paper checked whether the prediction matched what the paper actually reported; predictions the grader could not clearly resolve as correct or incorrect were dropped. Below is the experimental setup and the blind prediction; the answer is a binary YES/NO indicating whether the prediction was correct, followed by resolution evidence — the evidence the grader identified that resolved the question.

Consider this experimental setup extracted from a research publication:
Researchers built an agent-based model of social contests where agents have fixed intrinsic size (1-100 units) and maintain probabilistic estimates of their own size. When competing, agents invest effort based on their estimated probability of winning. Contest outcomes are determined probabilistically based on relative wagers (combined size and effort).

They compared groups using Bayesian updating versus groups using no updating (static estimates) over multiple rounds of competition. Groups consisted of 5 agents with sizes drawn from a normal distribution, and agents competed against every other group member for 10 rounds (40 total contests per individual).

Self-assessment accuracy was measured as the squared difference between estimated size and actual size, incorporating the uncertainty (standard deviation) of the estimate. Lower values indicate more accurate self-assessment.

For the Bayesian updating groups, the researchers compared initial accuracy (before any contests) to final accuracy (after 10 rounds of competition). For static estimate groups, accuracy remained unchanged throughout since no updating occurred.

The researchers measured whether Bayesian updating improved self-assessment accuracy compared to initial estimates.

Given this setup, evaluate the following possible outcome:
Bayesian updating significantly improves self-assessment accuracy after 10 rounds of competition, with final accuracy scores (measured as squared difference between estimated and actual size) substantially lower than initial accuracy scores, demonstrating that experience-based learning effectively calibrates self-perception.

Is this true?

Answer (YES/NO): YES